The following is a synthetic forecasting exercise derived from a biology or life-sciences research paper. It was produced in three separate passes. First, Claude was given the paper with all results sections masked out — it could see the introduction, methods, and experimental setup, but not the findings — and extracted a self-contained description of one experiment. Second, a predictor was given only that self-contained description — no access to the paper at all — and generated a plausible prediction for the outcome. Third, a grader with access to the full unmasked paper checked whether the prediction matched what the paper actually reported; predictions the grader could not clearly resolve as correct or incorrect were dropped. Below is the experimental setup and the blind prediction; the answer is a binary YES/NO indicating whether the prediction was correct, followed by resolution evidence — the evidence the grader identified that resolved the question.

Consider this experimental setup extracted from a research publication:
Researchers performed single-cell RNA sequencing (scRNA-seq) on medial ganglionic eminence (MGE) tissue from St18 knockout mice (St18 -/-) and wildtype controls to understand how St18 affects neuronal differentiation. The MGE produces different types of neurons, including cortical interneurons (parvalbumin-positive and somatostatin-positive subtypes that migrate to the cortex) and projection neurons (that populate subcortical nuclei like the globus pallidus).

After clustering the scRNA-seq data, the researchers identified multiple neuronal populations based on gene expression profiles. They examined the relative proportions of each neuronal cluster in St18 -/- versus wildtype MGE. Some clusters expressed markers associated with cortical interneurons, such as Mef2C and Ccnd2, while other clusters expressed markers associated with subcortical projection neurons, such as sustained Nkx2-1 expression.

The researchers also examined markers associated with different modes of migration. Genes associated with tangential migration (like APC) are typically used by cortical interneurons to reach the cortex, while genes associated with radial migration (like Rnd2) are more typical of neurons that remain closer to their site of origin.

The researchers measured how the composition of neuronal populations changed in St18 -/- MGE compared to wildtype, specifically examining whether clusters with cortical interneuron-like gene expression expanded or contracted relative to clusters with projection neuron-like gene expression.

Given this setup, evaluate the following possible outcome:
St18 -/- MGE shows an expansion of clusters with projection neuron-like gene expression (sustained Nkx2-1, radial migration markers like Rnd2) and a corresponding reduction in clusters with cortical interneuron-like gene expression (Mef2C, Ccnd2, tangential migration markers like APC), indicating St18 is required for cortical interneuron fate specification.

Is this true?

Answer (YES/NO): NO